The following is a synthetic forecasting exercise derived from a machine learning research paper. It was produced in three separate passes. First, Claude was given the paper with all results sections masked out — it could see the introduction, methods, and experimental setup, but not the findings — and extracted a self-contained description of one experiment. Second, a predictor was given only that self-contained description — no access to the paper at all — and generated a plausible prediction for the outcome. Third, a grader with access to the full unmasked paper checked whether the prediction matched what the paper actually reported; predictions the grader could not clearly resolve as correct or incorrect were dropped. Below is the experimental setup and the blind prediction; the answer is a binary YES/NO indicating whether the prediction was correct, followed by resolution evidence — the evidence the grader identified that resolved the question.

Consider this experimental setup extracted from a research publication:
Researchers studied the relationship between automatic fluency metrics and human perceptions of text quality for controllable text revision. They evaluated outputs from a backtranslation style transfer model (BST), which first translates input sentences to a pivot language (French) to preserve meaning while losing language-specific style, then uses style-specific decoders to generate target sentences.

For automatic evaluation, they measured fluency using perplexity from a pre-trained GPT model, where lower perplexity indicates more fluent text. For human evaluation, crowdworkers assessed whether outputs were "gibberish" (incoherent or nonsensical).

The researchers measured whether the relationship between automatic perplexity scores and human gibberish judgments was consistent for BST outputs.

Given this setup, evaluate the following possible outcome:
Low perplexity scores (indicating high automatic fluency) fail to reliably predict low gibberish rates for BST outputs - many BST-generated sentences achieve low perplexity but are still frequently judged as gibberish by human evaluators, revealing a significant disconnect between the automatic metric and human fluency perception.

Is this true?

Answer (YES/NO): YES